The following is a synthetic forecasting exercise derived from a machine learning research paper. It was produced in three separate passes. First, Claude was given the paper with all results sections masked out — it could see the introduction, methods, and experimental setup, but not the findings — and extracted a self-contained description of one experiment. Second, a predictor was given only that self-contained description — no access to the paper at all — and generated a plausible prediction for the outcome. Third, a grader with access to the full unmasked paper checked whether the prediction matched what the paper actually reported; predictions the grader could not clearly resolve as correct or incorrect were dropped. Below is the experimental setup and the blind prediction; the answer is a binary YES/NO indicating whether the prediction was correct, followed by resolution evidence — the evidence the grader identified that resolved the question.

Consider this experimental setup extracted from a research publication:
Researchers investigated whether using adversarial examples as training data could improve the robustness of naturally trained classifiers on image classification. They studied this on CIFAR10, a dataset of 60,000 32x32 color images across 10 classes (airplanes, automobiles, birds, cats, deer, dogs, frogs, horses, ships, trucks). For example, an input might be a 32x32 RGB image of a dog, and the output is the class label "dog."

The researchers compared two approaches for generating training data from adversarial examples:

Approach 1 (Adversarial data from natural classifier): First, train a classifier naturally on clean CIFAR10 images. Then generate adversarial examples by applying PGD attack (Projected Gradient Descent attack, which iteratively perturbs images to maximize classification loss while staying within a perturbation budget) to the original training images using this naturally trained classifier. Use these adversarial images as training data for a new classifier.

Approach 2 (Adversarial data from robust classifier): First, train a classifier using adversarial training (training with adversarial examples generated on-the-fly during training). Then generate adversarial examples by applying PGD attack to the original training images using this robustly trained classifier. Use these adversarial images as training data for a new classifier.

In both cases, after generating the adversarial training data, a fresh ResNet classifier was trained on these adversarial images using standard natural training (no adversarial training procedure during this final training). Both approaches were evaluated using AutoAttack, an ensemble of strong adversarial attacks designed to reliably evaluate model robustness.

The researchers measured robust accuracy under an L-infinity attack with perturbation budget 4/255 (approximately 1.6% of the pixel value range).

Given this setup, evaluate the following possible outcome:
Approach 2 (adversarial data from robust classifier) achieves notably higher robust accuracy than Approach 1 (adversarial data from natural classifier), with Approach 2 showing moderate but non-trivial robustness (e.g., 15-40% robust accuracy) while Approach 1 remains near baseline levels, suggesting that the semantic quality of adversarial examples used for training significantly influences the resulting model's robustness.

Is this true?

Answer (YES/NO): NO